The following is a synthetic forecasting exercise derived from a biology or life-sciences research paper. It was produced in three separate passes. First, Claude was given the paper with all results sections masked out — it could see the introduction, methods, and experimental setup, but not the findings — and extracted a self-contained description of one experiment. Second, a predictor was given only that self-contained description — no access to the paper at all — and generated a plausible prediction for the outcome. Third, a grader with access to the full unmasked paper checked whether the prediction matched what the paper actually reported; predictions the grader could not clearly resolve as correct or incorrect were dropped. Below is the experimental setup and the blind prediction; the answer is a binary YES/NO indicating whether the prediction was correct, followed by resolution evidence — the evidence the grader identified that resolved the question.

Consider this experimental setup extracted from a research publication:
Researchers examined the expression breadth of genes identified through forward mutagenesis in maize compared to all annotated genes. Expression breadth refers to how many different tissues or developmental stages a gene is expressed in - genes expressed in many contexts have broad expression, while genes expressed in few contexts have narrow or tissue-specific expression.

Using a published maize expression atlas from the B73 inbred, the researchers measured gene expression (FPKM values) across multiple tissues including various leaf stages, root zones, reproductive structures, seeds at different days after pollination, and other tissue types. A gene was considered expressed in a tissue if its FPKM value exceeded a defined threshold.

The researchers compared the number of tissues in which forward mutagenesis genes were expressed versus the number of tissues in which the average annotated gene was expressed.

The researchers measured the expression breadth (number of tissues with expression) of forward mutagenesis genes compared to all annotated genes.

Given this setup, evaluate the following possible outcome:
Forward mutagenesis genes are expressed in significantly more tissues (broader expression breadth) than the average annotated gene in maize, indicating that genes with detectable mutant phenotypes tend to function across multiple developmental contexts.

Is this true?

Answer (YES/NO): NO